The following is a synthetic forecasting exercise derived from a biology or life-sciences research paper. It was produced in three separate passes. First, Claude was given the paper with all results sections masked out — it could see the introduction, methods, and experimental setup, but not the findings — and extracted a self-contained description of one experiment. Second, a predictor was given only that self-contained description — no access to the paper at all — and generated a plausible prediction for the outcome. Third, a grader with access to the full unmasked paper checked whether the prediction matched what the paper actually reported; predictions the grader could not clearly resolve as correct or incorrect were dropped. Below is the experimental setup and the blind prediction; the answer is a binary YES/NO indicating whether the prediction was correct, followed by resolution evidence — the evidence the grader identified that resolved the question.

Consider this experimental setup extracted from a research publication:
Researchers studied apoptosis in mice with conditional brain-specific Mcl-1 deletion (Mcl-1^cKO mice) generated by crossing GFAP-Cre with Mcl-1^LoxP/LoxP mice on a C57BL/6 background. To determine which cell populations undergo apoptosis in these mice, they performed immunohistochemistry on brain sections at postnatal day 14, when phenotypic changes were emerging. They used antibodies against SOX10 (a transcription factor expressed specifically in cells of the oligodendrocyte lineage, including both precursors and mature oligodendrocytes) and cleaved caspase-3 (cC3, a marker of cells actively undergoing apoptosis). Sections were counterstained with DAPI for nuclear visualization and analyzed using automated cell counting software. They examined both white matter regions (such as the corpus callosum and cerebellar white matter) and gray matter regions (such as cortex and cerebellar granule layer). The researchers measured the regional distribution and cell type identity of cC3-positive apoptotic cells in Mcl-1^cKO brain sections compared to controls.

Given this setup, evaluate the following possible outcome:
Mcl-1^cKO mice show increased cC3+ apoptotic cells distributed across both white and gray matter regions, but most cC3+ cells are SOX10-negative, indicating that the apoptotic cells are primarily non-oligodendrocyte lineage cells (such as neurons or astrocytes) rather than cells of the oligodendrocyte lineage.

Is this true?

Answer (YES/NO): NO